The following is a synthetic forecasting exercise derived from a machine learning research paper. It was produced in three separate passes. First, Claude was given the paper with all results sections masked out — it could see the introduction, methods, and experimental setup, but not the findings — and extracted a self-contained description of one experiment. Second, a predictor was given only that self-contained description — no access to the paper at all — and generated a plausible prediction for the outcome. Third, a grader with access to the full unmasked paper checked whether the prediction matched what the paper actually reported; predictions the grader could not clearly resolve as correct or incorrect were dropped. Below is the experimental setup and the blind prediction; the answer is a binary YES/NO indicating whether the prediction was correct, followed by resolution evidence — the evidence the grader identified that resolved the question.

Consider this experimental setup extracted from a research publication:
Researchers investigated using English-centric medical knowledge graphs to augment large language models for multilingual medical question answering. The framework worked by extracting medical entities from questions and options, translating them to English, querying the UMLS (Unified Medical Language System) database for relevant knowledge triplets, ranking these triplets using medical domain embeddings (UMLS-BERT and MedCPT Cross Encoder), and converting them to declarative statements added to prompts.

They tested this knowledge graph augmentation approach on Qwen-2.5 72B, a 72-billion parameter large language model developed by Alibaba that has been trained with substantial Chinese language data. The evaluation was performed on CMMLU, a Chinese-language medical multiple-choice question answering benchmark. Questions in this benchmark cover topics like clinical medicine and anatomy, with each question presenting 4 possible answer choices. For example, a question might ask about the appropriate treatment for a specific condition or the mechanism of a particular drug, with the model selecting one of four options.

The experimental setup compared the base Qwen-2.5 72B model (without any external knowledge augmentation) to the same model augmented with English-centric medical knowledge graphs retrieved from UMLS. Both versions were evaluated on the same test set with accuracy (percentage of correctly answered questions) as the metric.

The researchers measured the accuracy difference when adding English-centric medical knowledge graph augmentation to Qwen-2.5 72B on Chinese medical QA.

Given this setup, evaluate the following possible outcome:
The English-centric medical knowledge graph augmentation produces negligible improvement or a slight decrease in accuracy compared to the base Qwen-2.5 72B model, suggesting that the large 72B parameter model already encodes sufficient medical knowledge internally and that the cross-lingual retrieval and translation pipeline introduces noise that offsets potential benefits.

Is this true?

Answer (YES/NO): YES